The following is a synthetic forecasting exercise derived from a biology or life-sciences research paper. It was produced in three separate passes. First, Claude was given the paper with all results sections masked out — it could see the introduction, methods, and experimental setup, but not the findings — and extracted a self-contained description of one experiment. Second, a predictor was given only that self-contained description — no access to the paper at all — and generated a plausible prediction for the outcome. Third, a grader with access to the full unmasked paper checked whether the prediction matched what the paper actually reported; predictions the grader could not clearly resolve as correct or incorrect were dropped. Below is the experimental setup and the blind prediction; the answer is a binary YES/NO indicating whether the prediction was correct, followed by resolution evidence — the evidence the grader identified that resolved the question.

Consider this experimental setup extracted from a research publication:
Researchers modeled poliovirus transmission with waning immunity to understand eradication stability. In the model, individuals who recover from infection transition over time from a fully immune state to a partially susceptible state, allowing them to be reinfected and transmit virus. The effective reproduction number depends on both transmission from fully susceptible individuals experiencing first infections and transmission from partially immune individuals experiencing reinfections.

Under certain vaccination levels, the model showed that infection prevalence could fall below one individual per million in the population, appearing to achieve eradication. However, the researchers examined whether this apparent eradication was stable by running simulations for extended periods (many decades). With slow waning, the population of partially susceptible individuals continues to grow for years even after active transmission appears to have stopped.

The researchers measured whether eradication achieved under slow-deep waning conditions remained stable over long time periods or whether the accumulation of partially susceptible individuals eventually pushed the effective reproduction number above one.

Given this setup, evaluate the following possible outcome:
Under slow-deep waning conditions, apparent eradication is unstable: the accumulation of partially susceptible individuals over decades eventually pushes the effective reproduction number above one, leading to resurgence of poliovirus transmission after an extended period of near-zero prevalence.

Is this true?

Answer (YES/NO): YES